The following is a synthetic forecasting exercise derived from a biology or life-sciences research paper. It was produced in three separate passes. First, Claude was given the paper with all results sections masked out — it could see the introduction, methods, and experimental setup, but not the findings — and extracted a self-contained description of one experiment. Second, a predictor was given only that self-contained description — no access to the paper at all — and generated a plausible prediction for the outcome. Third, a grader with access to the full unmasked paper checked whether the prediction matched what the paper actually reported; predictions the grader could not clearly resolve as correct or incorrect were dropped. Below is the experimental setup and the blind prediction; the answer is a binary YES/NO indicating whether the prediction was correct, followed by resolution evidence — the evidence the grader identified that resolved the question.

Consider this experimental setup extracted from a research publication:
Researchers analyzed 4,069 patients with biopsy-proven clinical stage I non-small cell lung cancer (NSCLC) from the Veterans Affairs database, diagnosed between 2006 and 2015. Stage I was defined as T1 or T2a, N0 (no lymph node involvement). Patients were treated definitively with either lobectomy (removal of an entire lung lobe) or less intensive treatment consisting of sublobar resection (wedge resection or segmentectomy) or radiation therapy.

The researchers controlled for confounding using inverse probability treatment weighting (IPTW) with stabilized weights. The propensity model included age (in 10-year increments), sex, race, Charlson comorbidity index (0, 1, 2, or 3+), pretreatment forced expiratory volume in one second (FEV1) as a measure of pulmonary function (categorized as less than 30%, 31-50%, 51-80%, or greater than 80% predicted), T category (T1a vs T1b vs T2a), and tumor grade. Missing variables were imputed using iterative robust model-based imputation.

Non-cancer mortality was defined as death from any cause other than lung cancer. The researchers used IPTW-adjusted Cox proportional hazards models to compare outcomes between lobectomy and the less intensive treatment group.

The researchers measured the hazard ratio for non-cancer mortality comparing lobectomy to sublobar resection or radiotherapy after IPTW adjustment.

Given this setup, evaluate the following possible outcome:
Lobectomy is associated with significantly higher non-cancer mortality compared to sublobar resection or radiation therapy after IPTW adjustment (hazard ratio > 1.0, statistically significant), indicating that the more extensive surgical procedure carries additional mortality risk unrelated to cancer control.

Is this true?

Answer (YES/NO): NO